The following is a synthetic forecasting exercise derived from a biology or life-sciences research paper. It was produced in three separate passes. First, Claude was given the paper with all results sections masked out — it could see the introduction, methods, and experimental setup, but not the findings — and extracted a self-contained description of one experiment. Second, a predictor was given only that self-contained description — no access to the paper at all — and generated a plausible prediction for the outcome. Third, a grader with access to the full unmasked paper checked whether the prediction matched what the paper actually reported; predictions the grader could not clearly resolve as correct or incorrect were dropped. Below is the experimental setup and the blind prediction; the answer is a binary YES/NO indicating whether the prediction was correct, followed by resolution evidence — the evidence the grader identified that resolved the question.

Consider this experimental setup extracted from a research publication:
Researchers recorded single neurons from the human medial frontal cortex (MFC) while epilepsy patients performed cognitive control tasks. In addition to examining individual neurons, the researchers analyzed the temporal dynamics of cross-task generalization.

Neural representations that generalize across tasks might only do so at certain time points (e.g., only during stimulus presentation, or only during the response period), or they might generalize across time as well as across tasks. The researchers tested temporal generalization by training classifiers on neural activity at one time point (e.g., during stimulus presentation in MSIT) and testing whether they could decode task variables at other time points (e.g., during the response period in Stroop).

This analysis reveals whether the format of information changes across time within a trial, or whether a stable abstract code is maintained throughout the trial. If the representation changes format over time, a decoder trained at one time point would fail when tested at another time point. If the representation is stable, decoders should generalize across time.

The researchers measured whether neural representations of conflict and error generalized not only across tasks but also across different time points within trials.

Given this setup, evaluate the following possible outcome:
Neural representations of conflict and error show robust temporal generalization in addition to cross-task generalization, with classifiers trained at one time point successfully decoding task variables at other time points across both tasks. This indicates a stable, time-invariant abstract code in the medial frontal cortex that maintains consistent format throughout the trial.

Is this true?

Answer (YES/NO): NO